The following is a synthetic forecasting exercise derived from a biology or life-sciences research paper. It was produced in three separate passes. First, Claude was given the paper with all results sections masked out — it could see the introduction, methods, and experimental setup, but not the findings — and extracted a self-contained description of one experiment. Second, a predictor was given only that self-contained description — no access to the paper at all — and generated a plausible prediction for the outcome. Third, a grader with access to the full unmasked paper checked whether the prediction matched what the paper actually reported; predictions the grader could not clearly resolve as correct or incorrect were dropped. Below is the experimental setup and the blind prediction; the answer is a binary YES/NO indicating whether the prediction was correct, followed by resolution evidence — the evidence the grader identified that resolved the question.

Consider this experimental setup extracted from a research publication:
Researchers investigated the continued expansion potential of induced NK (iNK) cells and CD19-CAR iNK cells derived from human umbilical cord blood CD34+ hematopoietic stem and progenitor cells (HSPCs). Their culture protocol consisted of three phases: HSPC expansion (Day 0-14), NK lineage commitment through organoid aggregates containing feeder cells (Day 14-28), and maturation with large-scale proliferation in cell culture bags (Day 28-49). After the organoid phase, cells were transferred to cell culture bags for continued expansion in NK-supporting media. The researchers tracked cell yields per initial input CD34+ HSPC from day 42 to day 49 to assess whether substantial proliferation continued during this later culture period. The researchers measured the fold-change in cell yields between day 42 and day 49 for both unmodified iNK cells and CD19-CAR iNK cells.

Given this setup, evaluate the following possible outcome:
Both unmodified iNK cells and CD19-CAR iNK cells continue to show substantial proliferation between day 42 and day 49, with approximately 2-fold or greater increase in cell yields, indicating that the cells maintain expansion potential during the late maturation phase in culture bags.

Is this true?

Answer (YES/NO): YES